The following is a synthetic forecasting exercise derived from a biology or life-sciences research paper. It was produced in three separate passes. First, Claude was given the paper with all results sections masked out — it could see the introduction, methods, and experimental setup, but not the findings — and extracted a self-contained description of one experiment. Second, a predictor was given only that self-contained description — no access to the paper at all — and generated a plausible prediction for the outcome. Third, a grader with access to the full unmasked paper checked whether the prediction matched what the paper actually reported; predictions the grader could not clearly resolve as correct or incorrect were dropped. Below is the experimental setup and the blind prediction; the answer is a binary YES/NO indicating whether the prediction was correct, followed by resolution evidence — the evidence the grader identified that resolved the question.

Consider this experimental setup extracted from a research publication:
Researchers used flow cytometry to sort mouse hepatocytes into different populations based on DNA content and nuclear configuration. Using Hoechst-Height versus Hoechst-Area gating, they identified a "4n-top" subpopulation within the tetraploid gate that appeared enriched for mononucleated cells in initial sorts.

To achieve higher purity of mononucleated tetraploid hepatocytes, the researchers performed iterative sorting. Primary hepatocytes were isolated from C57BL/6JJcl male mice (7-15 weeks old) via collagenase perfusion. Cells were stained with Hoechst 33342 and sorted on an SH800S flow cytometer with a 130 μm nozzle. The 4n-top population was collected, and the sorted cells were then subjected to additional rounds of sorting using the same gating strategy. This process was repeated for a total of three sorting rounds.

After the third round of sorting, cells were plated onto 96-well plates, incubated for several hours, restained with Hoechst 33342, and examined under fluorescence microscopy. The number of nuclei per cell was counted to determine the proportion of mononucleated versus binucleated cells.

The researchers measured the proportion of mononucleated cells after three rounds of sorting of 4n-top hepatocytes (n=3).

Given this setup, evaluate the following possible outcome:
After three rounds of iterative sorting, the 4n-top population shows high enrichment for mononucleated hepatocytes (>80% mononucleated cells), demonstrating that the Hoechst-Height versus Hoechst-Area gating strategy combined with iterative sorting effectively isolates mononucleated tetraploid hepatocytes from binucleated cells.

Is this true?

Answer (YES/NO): NO